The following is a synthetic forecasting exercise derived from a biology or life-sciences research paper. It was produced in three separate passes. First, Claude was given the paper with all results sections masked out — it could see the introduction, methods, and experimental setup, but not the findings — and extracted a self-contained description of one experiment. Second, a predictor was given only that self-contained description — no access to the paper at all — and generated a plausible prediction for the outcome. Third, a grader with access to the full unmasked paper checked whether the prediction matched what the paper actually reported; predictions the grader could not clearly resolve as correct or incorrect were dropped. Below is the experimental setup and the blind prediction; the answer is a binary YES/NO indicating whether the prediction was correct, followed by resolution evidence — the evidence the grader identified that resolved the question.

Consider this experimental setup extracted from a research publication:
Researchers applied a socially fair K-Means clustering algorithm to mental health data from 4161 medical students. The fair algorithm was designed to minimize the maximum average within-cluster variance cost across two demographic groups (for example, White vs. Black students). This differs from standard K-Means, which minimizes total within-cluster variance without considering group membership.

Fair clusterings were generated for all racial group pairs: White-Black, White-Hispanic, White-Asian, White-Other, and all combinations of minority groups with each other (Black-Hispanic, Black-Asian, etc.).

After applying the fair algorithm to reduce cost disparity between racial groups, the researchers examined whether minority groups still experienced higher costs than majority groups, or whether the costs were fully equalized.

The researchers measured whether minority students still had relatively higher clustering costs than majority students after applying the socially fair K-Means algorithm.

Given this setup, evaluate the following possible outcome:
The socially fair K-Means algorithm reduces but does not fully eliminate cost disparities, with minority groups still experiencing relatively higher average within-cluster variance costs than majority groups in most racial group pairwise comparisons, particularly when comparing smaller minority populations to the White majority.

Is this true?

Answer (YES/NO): YES